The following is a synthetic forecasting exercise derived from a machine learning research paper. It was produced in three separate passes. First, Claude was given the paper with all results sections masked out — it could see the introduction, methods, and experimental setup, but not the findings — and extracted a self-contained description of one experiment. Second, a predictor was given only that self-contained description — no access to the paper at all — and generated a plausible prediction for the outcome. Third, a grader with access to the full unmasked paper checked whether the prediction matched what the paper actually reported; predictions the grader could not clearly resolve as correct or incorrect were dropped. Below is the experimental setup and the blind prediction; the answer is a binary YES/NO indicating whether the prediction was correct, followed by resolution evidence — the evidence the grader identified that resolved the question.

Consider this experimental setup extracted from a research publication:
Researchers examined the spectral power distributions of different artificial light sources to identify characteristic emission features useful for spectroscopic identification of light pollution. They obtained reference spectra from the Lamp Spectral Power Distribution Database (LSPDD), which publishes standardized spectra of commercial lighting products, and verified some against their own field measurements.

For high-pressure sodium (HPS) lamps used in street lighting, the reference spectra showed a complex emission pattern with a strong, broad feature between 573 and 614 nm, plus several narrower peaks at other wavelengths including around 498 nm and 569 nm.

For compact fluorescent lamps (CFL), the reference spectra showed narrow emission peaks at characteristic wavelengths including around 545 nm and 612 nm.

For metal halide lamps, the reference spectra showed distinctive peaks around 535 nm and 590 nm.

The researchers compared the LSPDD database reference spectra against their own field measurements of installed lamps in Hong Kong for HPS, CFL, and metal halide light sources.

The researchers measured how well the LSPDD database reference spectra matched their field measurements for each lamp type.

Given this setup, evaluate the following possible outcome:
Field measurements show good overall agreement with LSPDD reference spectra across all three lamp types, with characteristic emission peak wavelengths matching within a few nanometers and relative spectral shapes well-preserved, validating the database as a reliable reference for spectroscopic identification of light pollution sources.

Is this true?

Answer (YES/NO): NO